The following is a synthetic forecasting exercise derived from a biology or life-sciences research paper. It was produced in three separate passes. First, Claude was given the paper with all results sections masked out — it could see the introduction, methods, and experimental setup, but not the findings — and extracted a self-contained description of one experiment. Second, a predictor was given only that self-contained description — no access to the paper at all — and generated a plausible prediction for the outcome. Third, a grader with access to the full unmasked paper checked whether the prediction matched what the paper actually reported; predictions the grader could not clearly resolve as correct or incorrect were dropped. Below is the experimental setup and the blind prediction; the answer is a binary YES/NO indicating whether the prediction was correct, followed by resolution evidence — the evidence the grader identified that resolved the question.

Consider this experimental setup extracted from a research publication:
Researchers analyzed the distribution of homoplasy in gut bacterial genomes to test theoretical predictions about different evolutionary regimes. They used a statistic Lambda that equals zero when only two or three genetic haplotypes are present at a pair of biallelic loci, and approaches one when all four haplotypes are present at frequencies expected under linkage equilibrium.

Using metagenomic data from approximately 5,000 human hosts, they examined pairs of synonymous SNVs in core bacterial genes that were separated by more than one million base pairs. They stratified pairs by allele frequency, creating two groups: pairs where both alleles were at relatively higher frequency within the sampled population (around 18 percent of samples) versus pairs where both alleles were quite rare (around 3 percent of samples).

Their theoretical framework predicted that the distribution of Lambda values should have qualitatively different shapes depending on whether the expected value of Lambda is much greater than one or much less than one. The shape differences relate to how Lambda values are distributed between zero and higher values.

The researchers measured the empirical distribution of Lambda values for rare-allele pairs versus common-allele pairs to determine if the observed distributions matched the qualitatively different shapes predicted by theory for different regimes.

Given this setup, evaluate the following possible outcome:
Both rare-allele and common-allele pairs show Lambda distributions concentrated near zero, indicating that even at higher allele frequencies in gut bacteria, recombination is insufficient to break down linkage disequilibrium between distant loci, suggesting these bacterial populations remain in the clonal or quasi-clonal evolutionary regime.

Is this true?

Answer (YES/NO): NO